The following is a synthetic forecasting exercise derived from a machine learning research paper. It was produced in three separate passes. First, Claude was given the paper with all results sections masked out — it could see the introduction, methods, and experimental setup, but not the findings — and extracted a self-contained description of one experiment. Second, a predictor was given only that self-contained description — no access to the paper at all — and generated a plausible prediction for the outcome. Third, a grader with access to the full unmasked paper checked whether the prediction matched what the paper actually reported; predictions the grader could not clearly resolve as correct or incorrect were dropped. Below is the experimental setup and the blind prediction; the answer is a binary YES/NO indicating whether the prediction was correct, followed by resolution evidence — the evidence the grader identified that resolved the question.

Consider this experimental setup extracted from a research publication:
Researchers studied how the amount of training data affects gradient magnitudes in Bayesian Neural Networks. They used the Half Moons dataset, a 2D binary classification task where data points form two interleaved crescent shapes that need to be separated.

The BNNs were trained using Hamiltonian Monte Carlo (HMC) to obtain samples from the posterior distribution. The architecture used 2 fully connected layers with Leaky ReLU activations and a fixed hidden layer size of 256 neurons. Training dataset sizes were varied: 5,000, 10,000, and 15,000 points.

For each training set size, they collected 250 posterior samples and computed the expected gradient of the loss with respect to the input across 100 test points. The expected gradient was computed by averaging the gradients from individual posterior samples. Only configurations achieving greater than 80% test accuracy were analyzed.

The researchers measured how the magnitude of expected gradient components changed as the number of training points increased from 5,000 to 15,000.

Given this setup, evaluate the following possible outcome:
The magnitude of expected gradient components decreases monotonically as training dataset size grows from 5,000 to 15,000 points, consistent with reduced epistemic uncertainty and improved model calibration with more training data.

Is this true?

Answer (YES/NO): YES